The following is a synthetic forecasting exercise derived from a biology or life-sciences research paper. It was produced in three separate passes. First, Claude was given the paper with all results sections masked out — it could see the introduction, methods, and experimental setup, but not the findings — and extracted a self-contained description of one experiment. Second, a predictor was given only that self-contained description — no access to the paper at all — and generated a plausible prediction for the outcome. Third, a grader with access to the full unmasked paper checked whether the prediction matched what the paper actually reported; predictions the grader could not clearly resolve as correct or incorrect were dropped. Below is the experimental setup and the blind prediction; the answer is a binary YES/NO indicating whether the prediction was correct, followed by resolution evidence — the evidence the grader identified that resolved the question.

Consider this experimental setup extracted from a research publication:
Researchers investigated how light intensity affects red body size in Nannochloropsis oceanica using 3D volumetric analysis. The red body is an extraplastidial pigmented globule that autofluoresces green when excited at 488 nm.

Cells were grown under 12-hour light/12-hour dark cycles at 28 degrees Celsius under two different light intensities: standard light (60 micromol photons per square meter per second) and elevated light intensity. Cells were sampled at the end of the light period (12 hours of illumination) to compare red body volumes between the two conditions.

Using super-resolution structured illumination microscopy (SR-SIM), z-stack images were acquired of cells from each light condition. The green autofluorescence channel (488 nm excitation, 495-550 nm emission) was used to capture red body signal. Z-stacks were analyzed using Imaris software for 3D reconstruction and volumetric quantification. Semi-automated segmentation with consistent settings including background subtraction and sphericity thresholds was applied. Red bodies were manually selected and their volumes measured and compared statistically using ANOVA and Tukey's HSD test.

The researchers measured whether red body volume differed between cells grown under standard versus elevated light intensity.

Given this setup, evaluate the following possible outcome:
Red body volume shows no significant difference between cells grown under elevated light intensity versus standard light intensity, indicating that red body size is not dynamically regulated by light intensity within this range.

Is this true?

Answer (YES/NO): NO